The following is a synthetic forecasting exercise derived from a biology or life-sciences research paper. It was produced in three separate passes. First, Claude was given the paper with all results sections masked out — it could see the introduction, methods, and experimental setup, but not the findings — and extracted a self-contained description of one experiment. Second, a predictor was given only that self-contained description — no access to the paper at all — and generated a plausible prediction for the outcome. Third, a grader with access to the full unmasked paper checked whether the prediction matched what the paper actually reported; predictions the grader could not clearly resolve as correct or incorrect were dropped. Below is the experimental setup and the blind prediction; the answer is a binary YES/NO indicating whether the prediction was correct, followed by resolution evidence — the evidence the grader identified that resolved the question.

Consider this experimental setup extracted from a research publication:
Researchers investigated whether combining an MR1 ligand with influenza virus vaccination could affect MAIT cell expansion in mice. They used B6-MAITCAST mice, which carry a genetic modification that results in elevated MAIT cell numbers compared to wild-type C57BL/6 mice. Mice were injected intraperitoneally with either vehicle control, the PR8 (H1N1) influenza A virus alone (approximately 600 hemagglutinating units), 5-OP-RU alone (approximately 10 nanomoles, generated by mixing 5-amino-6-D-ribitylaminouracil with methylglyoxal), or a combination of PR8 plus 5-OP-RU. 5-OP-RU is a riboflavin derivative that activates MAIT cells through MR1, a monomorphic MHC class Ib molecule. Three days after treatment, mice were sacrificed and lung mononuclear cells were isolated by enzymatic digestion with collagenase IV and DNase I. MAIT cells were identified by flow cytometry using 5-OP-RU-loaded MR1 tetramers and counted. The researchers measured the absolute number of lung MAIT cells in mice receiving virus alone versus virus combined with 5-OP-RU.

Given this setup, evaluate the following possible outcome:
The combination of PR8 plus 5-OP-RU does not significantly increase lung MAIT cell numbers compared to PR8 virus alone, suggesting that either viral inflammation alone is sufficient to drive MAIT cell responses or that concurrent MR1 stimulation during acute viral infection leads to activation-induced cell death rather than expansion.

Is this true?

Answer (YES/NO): NO